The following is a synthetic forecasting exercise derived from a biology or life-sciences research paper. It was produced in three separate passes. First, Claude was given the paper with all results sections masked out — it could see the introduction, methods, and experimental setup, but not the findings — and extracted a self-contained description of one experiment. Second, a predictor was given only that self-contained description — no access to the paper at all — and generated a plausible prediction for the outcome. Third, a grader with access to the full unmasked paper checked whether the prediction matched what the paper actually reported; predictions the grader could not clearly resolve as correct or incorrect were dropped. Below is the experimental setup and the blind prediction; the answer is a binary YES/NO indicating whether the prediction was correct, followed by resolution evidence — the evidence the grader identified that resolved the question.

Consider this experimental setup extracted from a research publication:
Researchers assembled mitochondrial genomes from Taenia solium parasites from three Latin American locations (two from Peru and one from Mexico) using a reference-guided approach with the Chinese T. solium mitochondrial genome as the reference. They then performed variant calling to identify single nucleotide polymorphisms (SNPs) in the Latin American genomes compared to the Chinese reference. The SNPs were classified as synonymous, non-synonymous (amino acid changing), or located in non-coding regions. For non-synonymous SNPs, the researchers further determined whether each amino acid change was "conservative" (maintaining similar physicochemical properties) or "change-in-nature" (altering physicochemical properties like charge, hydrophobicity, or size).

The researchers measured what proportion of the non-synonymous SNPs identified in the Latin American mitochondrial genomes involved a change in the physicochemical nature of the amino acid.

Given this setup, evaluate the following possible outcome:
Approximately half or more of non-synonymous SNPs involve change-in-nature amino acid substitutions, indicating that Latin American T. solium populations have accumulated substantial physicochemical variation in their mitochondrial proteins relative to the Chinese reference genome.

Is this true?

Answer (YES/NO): YES